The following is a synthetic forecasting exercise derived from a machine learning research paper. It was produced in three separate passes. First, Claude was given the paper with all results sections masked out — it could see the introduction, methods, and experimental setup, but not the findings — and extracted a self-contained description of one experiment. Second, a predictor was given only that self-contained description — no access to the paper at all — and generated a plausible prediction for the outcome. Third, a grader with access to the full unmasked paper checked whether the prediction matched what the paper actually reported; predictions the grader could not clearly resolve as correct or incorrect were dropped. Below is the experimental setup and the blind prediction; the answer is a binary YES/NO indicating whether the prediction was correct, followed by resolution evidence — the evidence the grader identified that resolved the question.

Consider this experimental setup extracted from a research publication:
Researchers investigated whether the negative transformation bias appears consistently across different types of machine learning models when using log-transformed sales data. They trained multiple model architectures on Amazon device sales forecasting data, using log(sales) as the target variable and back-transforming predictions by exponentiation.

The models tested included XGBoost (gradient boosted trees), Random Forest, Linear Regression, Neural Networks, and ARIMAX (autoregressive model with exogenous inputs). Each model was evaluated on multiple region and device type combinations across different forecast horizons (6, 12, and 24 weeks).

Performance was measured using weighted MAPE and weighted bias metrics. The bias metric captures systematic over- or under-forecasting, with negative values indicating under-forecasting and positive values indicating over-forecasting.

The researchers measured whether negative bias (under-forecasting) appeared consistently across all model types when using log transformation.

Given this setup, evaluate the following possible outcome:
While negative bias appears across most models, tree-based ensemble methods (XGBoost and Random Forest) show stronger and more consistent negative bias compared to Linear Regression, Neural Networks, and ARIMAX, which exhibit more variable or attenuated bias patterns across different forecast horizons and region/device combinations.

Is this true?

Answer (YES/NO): NO